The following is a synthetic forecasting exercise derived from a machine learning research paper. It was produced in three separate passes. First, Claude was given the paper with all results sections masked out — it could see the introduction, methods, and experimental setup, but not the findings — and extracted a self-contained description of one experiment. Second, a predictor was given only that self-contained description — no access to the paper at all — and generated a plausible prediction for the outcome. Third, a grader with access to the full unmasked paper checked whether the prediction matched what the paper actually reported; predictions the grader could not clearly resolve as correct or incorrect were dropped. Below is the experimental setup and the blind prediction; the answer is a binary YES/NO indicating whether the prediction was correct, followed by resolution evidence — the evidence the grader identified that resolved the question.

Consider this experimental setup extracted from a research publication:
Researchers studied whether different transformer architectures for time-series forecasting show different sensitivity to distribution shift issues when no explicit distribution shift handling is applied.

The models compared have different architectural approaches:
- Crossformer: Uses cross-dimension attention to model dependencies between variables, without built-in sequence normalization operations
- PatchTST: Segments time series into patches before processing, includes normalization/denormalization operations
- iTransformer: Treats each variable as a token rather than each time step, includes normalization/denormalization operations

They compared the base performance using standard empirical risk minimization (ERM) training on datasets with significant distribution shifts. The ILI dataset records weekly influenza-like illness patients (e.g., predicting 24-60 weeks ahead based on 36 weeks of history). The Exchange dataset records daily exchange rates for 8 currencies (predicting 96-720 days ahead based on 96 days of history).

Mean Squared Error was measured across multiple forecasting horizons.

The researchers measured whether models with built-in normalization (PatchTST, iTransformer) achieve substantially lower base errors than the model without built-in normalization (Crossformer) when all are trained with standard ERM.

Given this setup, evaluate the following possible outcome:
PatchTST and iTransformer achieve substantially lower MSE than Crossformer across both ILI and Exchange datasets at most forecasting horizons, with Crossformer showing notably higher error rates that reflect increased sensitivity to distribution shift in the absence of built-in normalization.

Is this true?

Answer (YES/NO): YES